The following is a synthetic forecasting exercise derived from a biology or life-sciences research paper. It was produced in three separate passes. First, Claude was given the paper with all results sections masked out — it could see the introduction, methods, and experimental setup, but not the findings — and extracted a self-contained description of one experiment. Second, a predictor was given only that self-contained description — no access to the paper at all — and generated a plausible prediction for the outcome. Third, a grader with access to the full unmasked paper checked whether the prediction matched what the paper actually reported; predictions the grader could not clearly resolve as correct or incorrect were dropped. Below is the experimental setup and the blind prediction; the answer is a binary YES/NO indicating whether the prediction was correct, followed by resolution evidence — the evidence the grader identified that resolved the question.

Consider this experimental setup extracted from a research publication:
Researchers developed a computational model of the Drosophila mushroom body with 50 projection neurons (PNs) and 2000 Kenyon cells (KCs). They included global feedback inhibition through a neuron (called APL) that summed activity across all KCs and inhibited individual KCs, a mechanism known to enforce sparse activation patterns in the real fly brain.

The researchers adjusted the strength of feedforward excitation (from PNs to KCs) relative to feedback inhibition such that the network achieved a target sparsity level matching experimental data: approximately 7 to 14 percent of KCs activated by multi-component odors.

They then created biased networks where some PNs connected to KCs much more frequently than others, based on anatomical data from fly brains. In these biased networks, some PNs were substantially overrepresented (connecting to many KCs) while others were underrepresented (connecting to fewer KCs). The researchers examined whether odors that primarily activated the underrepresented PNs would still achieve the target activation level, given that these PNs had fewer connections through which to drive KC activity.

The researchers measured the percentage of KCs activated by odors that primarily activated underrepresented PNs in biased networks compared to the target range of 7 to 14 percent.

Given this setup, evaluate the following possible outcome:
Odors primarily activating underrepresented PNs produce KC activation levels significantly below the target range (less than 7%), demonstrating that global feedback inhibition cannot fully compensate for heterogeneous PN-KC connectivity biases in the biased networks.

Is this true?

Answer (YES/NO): NO